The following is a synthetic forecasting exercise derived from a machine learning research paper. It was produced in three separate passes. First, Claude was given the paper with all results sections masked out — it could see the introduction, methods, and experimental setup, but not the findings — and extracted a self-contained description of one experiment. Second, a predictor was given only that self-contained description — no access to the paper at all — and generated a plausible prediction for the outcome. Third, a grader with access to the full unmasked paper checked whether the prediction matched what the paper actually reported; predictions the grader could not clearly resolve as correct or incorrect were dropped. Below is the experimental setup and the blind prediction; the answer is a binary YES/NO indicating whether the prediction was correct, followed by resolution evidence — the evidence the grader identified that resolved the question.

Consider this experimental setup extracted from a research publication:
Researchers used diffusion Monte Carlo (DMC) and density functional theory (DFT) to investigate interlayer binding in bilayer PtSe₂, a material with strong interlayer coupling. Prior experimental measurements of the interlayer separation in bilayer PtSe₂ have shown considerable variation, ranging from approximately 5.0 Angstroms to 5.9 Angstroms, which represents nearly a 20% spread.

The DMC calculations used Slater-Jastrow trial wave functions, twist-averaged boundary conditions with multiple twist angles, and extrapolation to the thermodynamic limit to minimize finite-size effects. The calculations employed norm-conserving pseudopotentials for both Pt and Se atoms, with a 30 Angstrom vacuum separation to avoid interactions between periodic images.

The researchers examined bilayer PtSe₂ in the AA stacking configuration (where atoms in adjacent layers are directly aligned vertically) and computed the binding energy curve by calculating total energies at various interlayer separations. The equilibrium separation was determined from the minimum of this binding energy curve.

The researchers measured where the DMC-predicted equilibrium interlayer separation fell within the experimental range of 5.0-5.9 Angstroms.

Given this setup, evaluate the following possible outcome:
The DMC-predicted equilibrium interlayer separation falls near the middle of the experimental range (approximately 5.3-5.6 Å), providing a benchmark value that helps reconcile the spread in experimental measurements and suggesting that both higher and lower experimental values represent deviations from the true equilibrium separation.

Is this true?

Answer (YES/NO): YES